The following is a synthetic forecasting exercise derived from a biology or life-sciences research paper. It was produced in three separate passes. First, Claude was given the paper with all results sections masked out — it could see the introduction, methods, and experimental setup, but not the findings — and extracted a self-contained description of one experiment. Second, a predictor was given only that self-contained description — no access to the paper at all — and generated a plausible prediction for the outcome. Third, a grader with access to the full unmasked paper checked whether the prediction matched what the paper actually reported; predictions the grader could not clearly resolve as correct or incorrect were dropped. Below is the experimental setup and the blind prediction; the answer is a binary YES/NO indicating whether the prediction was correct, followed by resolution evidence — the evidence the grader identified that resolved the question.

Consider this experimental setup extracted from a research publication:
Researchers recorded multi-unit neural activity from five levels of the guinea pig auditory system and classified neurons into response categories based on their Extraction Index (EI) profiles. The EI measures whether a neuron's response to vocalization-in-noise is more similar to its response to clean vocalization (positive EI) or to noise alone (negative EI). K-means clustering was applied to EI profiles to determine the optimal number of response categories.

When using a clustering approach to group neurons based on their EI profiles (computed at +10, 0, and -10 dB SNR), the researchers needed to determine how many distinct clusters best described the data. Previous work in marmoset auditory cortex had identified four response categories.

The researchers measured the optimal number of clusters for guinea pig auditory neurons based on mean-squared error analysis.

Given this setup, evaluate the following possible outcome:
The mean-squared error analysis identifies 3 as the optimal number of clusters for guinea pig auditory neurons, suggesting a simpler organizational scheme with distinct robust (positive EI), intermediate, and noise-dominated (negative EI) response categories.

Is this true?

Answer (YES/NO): NO